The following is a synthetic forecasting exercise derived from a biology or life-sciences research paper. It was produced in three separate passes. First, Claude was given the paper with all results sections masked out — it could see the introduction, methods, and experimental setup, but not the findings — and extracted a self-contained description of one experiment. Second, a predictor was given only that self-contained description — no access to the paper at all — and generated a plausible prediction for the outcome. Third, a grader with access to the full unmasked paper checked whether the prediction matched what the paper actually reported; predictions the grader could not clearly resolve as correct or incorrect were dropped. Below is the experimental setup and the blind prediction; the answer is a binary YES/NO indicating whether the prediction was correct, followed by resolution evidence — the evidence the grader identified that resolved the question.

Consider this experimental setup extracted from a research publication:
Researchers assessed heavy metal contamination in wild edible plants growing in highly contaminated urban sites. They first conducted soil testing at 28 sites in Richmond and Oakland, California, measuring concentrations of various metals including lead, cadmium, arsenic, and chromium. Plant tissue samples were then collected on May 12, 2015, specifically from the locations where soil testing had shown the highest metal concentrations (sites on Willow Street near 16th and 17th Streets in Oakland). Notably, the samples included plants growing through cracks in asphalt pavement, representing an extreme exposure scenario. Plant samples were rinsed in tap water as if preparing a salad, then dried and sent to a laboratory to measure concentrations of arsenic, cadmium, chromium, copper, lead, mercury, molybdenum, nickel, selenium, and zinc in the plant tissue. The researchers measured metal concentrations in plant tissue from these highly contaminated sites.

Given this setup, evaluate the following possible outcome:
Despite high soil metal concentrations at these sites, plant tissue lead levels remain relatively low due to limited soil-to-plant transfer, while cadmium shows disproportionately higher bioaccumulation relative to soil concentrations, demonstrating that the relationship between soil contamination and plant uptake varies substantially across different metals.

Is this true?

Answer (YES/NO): YES